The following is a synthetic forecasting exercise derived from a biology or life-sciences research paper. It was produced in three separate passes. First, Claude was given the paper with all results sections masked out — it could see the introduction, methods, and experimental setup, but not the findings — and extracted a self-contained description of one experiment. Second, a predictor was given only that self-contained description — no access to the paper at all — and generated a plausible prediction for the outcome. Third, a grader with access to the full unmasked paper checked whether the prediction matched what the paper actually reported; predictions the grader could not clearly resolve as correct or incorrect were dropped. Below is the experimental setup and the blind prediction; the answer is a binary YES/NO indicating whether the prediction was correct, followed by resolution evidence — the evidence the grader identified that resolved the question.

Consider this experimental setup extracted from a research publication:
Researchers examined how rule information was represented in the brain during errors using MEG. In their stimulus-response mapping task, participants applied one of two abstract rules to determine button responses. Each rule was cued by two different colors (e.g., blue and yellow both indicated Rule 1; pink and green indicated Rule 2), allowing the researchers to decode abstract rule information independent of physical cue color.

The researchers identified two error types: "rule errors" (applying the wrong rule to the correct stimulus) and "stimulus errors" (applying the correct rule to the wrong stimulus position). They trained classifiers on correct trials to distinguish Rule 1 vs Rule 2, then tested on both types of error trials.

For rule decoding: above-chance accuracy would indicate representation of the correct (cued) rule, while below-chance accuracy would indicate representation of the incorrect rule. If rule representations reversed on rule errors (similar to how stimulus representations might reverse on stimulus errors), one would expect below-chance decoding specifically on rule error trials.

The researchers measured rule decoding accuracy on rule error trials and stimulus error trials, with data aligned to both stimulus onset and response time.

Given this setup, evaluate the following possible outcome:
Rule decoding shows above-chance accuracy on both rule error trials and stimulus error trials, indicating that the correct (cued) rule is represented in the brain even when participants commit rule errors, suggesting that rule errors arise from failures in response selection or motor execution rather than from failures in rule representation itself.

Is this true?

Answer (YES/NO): NO